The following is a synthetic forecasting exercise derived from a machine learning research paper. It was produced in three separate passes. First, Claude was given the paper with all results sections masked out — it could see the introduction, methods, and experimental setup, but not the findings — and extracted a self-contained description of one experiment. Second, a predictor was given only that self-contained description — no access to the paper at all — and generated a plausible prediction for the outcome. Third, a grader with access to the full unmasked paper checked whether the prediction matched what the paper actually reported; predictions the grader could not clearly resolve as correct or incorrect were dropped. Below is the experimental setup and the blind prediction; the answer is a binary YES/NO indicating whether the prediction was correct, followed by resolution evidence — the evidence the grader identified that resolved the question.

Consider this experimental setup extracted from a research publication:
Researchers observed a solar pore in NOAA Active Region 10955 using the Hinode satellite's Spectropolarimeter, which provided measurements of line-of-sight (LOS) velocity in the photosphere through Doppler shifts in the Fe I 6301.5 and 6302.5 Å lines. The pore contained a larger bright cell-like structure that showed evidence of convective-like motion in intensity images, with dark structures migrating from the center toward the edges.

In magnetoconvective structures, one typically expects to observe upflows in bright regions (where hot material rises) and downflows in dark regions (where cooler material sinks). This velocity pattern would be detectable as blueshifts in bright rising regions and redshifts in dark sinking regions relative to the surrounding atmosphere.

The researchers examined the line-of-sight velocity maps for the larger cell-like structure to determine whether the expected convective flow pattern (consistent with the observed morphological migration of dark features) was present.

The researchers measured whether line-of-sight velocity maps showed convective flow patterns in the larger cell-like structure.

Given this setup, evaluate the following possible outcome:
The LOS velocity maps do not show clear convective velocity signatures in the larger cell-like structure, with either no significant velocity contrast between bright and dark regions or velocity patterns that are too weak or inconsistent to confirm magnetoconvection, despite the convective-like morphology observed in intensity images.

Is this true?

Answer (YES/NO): YES